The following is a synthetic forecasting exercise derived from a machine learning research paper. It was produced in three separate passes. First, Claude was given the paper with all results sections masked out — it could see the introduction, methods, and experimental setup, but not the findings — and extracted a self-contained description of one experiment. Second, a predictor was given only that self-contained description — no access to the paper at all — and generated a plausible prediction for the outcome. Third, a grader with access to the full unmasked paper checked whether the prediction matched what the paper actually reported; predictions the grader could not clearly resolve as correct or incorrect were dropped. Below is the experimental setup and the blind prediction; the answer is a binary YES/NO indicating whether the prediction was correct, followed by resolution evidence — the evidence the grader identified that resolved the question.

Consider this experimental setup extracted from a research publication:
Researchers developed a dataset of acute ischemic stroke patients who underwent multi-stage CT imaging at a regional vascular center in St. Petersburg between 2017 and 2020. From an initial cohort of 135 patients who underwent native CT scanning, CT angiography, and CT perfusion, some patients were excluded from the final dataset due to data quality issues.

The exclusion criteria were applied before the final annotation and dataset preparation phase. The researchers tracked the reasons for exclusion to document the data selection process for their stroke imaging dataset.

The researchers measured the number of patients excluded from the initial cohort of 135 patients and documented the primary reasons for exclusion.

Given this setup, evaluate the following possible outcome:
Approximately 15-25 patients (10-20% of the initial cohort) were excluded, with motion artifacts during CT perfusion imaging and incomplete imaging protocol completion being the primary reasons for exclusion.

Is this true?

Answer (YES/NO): NO